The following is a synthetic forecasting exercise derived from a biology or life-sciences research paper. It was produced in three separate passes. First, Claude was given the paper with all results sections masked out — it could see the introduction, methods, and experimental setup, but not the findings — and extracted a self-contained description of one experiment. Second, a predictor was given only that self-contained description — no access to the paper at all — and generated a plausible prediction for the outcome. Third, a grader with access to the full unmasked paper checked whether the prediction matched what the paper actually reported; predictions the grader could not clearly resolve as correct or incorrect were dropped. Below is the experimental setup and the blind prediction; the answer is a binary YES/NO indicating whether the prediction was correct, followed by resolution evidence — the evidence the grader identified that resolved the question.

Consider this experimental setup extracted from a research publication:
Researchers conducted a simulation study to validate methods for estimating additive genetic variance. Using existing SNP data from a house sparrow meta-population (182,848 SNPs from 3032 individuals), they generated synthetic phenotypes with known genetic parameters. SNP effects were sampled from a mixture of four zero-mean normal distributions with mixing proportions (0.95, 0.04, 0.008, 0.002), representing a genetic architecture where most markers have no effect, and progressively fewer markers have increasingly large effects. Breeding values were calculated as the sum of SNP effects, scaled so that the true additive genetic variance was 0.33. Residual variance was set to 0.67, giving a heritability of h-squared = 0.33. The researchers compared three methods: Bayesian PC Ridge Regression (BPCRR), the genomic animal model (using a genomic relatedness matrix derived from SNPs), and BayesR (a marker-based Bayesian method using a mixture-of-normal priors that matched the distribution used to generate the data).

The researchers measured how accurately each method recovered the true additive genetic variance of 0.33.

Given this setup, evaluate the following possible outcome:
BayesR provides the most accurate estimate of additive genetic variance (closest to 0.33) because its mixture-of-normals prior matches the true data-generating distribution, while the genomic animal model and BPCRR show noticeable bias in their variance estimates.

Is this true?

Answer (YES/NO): NO